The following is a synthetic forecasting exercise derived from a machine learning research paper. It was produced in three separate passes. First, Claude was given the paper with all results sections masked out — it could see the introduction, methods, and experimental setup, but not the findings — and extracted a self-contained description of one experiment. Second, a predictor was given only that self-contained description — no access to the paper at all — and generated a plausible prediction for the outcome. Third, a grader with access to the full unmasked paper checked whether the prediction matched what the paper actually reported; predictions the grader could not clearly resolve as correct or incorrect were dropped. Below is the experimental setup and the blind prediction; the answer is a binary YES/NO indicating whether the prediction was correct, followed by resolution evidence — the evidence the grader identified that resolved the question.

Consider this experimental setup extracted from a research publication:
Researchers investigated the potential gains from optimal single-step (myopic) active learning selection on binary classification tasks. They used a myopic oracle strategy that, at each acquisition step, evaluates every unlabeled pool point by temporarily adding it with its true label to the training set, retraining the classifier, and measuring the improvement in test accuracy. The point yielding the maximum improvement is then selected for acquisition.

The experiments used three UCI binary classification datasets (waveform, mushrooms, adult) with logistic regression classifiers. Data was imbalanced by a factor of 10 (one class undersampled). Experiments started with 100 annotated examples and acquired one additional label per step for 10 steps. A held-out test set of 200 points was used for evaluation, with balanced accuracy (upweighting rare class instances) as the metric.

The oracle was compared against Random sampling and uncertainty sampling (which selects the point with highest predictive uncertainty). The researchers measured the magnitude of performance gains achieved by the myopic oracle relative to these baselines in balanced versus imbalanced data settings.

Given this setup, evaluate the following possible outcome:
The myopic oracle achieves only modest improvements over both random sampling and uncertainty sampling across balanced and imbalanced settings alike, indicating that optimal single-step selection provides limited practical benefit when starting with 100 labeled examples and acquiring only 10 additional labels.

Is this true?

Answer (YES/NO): NO